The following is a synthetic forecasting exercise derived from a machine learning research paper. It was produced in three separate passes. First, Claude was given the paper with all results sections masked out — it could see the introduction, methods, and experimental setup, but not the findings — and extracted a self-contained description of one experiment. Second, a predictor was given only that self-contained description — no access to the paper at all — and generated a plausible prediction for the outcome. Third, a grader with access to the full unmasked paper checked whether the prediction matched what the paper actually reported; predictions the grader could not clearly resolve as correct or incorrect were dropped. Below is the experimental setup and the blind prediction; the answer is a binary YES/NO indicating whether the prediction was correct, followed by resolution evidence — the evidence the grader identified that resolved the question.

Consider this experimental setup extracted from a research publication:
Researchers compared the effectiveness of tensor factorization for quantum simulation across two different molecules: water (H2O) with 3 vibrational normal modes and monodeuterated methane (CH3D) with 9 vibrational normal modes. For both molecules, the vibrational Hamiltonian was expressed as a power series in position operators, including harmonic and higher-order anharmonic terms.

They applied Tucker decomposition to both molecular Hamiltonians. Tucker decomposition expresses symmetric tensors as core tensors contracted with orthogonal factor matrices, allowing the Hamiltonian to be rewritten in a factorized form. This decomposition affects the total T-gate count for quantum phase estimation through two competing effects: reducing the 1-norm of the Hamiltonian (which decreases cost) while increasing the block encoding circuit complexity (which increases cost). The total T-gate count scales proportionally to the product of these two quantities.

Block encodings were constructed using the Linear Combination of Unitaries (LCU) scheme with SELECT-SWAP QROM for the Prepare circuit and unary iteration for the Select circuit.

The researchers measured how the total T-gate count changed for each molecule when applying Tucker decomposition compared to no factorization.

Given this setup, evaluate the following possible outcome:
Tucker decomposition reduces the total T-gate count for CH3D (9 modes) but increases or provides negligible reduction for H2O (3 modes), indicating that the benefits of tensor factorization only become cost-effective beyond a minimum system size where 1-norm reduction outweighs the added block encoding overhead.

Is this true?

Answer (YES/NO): NO